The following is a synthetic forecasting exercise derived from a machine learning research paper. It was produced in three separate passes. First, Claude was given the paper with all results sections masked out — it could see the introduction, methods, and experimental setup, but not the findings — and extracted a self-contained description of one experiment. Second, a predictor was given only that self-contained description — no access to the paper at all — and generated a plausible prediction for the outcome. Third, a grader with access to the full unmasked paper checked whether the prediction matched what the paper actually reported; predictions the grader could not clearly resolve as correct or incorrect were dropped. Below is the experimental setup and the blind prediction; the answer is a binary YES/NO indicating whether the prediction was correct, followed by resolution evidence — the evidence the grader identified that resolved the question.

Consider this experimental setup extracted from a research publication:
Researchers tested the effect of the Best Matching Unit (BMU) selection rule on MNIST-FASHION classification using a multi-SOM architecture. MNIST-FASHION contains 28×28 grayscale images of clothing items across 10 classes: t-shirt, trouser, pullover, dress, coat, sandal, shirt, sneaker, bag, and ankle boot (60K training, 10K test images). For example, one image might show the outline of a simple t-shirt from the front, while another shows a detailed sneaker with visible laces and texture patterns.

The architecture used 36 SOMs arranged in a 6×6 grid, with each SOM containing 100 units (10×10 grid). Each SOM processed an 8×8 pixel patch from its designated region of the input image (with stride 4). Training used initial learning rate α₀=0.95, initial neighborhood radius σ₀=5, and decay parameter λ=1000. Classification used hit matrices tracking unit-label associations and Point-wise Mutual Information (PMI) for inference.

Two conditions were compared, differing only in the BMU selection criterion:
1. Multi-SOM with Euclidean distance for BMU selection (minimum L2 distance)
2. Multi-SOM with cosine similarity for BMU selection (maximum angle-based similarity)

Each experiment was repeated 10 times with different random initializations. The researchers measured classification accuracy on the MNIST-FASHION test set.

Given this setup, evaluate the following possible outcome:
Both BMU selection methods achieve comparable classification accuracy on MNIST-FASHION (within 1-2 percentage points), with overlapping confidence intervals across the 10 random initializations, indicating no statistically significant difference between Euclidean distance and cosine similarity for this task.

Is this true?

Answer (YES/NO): NO